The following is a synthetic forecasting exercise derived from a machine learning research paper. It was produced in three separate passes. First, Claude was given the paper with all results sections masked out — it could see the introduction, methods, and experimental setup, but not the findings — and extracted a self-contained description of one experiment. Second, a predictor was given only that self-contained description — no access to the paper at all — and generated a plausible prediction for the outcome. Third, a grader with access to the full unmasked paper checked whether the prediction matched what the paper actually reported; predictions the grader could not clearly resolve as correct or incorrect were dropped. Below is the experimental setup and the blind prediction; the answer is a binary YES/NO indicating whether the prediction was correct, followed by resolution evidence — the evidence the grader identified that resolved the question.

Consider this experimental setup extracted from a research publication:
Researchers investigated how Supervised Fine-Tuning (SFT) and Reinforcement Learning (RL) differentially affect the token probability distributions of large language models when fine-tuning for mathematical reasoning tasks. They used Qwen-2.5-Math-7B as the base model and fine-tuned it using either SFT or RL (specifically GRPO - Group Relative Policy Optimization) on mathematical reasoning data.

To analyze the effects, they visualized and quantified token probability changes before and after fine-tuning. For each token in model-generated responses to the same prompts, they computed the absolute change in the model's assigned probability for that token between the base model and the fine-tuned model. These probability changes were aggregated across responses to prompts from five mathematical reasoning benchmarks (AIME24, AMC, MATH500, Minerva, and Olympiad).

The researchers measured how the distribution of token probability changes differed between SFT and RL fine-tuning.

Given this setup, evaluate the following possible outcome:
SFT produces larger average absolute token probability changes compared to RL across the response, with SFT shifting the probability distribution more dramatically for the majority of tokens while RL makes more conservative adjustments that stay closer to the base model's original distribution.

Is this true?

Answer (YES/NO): YES